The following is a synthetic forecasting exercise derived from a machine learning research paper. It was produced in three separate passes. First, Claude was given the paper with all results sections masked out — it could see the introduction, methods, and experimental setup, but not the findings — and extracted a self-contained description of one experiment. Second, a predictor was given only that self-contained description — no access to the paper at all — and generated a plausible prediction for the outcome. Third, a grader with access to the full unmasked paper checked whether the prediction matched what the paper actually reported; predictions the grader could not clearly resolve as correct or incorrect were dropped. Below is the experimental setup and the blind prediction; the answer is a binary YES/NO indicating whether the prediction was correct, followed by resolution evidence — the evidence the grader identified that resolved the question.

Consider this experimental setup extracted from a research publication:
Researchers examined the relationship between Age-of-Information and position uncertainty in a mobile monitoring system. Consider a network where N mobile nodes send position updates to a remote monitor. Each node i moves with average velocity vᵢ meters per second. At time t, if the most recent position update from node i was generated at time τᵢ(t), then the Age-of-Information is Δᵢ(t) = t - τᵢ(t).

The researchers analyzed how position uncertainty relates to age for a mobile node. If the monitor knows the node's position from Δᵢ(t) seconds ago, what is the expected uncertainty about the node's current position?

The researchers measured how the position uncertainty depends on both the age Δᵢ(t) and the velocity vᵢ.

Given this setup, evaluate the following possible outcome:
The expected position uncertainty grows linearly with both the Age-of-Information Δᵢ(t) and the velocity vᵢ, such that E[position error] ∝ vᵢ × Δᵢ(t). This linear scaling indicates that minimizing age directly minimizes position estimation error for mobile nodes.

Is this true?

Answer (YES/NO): YES